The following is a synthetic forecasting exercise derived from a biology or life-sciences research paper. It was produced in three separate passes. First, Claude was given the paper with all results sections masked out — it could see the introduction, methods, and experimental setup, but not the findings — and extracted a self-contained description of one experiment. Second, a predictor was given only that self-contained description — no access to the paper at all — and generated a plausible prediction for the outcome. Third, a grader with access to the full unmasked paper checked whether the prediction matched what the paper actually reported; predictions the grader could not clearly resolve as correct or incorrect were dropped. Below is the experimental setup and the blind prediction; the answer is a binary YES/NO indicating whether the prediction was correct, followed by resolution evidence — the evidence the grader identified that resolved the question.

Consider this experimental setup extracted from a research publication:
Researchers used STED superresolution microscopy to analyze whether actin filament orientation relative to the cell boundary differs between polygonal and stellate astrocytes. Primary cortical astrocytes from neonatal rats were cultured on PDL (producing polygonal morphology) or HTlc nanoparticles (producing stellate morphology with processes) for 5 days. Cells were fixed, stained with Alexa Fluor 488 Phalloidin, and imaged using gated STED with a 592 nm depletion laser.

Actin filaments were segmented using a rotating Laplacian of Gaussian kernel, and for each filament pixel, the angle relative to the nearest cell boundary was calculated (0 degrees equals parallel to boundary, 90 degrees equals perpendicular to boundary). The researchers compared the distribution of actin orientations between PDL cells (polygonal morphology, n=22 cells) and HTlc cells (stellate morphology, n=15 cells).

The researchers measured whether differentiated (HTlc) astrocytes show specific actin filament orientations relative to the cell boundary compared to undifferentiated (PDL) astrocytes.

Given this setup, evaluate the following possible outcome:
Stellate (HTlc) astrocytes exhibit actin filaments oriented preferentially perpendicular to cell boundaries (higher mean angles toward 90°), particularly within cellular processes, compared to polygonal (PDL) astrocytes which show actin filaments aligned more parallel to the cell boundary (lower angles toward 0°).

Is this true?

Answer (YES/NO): YES